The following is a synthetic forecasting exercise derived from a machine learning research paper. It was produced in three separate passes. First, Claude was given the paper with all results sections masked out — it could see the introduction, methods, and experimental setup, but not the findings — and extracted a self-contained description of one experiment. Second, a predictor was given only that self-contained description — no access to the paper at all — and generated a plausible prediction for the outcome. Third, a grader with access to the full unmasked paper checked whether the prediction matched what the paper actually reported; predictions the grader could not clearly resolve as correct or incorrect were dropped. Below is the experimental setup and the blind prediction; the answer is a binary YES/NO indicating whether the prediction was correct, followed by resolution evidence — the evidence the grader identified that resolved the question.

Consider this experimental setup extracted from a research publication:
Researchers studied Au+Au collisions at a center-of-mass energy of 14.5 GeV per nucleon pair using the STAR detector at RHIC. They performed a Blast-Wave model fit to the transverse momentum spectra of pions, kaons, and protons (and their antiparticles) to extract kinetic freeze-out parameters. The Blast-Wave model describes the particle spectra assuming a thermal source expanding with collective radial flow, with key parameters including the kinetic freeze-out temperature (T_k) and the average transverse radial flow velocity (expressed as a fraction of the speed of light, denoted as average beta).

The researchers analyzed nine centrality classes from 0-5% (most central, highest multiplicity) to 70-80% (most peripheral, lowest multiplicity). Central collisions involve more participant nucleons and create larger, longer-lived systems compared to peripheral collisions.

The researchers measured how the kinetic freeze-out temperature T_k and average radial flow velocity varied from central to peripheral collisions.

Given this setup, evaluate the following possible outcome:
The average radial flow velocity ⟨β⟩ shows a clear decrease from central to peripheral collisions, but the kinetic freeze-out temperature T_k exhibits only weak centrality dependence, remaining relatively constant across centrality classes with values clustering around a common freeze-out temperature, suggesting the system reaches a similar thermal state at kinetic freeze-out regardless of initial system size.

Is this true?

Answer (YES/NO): NO